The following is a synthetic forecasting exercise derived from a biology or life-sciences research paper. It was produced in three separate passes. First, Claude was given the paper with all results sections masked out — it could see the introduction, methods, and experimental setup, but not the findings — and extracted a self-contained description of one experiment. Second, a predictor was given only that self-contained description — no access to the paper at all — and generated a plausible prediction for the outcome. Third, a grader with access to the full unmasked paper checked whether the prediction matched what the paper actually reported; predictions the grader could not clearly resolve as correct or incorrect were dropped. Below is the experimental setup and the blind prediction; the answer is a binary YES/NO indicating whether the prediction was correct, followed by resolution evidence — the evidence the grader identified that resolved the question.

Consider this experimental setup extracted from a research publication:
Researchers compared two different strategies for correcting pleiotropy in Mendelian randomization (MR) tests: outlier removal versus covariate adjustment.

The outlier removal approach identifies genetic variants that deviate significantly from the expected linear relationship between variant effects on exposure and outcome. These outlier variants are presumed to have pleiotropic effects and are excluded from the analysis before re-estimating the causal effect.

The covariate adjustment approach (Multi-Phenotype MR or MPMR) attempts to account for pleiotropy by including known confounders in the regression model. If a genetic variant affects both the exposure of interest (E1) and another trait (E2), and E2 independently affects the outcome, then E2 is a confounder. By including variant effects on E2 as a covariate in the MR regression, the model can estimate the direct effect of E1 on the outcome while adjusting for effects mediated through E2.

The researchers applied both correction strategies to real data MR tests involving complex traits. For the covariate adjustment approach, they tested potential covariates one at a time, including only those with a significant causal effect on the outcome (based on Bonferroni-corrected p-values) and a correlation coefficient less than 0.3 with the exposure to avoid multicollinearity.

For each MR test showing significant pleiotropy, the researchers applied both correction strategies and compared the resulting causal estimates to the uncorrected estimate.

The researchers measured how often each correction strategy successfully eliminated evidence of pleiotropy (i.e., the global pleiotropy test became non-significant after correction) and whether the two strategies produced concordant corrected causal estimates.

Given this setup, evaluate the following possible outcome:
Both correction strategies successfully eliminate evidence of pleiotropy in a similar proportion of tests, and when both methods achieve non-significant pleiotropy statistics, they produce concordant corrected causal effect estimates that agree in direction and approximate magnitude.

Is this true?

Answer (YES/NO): NO